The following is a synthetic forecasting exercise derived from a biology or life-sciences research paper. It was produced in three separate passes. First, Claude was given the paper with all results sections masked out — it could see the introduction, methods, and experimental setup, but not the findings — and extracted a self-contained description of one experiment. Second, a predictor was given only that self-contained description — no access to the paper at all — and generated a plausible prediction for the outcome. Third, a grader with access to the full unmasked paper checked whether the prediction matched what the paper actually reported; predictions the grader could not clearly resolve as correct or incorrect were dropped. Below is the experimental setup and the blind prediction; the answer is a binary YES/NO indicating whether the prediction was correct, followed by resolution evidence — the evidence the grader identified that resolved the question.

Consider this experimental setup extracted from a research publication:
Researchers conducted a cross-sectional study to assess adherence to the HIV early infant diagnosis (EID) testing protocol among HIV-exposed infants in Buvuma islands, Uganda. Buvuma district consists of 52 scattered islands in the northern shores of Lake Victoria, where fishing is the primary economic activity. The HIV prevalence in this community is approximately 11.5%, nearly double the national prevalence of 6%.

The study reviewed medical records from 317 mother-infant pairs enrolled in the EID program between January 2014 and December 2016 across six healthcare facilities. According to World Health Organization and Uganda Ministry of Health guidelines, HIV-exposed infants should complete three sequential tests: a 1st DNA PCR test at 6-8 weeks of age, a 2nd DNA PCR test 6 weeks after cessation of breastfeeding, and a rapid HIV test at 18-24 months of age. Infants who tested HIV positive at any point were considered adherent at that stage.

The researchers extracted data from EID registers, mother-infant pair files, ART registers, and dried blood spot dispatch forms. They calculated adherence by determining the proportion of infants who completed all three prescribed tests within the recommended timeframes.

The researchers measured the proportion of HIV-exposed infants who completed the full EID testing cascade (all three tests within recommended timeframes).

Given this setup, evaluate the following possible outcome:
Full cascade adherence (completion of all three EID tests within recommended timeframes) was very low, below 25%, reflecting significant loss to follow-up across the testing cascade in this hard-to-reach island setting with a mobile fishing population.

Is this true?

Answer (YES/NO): YES